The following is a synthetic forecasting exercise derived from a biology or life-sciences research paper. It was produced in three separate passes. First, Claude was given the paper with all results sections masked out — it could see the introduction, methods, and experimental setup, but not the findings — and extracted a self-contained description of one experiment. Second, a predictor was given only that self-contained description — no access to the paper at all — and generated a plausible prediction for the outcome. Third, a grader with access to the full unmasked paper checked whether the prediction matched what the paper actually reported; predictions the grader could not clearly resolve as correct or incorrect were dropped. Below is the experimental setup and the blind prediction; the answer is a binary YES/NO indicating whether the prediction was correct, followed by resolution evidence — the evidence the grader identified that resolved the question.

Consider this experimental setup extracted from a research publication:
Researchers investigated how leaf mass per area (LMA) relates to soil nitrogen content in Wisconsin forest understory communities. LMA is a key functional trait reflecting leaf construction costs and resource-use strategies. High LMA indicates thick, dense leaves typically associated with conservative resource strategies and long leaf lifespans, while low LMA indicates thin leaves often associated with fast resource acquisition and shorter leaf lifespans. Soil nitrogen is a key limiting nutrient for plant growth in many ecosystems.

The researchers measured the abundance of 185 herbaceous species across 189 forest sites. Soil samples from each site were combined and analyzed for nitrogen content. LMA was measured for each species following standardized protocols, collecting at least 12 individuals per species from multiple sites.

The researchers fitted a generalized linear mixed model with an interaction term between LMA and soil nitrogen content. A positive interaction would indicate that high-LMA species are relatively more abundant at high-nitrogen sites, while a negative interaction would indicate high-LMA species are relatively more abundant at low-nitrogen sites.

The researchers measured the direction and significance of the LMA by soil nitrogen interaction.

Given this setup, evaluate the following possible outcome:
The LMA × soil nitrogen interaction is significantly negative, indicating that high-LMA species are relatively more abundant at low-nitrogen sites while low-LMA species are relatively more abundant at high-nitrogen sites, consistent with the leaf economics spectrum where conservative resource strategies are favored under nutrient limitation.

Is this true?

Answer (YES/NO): NO